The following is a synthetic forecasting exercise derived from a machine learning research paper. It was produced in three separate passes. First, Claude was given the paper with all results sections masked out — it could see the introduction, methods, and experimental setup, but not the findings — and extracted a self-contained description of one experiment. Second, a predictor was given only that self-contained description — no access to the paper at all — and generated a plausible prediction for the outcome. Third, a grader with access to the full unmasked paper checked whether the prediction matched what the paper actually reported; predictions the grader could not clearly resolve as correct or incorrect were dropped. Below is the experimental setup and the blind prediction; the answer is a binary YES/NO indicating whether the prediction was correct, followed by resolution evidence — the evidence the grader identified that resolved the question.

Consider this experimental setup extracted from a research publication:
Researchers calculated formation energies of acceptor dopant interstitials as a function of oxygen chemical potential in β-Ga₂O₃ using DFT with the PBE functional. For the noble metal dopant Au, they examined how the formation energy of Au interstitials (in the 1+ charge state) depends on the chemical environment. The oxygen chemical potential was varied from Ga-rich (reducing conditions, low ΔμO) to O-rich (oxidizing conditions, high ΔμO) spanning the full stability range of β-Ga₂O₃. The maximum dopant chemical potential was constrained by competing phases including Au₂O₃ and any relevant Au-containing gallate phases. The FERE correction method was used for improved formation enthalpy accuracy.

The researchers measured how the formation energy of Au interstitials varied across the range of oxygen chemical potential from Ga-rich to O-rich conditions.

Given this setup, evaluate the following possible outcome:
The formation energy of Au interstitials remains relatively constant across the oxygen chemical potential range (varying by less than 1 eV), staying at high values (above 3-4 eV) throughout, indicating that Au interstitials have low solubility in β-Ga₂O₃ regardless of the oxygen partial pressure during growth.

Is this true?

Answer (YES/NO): NO